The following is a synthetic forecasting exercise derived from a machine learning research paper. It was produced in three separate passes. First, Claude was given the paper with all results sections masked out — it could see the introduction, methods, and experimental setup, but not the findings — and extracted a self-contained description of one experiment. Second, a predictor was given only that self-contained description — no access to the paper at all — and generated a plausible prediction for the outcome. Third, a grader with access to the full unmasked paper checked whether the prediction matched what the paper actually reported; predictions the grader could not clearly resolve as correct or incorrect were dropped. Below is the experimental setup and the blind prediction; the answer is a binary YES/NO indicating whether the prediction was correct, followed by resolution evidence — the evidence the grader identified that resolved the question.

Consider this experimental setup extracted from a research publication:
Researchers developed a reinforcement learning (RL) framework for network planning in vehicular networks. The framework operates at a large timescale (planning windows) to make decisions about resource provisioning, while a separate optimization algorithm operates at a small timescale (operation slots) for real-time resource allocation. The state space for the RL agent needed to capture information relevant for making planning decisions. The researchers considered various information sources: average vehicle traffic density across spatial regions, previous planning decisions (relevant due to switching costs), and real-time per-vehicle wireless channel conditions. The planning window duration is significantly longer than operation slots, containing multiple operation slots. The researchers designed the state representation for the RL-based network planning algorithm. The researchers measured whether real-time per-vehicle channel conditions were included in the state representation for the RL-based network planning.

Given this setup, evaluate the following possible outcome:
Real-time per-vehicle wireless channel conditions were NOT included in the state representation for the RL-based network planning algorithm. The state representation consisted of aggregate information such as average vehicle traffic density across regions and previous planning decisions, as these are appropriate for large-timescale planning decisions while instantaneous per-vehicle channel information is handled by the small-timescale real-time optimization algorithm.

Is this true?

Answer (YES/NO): YES